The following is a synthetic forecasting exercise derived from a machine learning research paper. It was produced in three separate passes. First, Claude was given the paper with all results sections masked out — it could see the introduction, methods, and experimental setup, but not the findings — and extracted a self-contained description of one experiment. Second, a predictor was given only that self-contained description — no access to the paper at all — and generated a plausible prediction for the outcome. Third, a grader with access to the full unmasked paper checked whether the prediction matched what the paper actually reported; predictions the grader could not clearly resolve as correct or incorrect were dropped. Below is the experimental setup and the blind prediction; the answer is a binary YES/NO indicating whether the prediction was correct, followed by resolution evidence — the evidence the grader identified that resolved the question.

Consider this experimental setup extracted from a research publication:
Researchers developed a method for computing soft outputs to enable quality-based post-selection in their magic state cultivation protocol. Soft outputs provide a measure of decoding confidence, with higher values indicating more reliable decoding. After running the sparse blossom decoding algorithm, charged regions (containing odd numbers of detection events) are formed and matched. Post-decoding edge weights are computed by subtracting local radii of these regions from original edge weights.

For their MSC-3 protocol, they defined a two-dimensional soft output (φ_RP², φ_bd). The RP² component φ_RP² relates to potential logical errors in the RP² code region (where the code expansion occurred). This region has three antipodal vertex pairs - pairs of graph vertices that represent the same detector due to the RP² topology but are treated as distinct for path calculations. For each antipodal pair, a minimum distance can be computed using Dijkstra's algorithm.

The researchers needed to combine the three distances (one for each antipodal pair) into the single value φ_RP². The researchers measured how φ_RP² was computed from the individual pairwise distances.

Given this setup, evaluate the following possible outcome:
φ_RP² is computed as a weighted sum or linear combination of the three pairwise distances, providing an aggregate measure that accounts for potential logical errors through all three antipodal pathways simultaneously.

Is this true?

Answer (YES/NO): NO